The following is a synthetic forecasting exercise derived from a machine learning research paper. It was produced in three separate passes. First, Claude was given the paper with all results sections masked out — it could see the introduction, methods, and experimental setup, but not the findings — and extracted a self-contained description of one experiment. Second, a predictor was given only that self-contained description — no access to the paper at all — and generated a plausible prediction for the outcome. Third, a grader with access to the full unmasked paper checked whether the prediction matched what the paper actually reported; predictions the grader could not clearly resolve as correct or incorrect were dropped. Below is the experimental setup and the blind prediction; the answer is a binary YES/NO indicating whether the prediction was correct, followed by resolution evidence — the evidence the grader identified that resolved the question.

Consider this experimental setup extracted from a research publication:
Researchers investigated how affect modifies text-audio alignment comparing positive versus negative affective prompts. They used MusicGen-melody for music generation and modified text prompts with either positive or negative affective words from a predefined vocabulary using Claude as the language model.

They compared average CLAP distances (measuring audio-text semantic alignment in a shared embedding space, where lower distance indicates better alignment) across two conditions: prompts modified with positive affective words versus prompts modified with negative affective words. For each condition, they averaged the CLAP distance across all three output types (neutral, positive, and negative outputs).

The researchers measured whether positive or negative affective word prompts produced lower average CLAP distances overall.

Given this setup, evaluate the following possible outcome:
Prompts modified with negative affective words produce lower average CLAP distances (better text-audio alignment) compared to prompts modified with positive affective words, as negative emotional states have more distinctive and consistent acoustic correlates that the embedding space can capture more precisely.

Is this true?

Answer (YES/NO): YES